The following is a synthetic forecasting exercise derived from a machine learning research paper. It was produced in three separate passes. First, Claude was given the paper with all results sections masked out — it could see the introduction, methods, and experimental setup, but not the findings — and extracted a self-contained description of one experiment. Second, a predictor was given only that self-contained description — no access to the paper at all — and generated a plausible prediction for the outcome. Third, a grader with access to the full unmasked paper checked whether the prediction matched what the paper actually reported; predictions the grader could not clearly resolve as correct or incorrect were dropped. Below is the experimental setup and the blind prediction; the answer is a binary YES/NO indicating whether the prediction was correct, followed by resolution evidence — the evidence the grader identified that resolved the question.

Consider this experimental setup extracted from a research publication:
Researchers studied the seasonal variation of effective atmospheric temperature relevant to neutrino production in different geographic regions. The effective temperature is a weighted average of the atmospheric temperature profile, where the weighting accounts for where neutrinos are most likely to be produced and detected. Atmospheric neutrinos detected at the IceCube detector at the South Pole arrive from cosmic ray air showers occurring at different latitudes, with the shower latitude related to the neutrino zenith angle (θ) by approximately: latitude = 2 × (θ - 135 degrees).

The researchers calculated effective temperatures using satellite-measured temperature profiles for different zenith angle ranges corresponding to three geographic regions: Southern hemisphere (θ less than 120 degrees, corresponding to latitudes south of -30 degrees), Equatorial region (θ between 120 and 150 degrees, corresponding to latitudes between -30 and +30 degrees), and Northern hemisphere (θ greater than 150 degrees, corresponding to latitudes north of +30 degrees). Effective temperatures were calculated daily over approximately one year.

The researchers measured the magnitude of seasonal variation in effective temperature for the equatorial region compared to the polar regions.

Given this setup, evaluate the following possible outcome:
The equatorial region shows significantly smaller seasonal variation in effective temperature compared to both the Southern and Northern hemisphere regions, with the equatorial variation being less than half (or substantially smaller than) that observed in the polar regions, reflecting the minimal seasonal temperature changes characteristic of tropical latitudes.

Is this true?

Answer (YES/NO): YES